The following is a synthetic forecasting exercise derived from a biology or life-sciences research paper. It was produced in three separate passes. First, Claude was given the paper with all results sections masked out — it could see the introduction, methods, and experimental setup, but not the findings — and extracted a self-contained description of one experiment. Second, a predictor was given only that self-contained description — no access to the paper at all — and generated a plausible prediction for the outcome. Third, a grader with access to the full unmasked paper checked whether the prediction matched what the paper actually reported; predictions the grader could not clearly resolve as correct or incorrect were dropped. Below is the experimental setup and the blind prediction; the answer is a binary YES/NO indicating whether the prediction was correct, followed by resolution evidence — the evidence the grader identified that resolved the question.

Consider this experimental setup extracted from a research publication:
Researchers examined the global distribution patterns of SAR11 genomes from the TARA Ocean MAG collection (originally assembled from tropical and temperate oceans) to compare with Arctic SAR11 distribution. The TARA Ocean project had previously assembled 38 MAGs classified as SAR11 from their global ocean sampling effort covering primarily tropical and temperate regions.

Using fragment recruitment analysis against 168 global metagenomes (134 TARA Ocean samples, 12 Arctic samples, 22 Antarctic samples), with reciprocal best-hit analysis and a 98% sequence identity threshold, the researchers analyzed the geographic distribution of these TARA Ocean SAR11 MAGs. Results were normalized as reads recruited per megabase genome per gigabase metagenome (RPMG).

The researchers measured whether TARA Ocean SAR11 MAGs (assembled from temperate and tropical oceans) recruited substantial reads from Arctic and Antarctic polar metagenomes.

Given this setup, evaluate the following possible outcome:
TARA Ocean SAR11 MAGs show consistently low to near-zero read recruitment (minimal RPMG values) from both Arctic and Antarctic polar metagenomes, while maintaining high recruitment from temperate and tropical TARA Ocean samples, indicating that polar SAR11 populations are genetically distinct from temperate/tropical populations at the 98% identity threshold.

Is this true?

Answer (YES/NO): YES